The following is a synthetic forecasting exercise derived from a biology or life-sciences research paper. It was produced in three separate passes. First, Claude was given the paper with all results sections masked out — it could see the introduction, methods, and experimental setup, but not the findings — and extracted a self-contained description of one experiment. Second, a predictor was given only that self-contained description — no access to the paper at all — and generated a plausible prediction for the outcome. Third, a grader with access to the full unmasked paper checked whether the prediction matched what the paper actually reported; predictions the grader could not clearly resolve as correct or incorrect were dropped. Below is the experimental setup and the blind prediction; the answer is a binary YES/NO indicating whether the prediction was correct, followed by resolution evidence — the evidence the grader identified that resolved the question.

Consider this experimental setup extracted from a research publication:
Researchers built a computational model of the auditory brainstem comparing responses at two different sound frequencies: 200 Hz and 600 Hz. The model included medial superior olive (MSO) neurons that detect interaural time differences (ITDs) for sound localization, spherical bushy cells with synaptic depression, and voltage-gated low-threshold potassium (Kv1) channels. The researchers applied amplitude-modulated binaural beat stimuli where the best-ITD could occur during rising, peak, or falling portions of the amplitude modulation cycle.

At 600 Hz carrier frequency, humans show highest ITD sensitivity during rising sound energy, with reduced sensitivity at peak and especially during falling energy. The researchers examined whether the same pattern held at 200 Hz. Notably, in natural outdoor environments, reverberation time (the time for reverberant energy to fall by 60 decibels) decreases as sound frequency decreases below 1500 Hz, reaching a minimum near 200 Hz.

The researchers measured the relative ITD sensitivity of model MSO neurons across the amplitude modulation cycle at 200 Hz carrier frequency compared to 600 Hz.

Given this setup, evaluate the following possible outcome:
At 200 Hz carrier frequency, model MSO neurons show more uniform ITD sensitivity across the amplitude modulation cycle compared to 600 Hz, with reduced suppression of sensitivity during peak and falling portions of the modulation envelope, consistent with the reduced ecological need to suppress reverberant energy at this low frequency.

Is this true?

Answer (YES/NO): NO